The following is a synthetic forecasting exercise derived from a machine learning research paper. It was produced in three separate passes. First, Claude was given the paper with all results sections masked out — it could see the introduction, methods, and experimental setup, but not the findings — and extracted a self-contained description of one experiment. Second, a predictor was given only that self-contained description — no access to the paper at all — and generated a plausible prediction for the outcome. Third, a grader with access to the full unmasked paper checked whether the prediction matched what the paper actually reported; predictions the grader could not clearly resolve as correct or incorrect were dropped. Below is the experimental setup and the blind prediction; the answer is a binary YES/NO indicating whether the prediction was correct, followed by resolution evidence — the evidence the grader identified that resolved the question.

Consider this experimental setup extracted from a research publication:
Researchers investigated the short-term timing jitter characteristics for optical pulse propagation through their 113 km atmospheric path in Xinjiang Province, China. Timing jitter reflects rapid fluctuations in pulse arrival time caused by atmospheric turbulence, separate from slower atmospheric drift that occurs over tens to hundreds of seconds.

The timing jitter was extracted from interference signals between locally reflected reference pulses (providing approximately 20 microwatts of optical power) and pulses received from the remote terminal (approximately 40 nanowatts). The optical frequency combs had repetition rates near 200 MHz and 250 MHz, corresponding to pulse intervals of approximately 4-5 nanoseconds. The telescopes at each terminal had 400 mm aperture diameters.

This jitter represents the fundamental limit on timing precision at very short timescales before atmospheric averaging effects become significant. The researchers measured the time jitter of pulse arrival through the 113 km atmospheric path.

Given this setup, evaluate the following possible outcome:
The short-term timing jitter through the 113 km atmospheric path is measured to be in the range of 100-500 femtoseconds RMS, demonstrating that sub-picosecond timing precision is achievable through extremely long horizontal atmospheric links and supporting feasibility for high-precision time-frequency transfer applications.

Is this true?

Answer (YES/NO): NO